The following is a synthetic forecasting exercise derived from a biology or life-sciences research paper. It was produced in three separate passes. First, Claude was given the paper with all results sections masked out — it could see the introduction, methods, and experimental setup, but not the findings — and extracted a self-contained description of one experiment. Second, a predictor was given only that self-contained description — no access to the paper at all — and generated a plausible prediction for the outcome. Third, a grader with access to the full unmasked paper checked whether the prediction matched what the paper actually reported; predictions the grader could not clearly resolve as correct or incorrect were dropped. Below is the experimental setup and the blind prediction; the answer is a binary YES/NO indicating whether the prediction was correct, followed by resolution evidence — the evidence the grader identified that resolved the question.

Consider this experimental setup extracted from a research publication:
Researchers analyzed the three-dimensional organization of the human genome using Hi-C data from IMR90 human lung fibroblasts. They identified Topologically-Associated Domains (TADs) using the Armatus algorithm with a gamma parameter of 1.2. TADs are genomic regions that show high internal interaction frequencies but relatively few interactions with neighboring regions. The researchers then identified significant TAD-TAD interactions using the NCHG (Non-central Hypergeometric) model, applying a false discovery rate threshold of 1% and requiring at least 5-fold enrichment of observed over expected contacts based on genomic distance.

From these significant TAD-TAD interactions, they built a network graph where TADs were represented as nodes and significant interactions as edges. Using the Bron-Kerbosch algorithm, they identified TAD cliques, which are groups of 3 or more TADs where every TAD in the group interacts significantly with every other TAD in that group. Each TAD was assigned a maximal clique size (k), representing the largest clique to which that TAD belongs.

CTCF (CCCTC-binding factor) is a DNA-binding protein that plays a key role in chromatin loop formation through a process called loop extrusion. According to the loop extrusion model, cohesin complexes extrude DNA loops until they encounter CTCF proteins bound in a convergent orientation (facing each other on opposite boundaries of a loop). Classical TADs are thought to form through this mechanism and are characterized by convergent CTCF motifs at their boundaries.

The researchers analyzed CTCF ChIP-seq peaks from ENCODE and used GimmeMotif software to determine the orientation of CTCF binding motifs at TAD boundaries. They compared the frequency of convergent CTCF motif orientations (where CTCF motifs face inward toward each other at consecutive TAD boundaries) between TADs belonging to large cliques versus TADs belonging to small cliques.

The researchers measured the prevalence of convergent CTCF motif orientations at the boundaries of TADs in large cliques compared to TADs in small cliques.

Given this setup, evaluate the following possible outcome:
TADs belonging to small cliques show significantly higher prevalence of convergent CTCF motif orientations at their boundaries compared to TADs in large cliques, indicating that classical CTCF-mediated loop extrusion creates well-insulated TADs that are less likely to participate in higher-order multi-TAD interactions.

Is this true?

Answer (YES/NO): YES